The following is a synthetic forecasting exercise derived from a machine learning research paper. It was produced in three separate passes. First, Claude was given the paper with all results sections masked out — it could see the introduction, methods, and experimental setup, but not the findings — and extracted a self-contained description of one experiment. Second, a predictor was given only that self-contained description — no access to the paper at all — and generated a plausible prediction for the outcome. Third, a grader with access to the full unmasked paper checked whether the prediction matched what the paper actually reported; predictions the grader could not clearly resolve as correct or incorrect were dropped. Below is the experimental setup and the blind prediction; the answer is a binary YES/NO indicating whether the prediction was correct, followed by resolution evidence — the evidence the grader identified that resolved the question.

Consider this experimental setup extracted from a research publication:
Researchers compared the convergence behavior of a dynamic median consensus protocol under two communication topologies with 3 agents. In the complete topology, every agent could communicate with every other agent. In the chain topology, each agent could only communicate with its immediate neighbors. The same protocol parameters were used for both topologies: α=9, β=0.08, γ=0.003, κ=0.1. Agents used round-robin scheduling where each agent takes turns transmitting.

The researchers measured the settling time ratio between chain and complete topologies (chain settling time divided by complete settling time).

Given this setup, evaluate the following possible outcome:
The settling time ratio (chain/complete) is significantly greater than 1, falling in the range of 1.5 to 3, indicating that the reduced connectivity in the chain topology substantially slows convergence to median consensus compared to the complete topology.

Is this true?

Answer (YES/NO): NO